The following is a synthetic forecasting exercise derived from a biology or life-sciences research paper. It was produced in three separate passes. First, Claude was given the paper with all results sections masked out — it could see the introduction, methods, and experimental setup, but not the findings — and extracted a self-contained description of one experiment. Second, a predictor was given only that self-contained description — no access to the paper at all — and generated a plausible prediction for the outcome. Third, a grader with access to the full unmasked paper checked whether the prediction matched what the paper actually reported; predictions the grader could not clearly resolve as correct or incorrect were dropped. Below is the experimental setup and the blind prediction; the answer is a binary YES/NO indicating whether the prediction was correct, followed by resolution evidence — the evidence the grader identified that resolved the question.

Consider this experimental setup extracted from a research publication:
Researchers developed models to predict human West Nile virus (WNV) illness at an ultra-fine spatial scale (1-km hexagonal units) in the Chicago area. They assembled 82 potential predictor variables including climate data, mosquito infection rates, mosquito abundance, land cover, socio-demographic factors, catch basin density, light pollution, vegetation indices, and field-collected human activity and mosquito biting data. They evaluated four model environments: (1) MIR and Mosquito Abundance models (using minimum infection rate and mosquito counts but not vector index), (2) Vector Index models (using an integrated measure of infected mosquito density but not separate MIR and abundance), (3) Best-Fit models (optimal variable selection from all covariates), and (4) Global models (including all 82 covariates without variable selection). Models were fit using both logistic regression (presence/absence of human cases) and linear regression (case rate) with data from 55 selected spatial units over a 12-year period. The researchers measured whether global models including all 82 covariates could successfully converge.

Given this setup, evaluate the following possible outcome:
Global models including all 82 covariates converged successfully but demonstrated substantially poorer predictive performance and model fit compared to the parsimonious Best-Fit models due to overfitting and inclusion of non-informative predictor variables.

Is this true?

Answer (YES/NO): NO